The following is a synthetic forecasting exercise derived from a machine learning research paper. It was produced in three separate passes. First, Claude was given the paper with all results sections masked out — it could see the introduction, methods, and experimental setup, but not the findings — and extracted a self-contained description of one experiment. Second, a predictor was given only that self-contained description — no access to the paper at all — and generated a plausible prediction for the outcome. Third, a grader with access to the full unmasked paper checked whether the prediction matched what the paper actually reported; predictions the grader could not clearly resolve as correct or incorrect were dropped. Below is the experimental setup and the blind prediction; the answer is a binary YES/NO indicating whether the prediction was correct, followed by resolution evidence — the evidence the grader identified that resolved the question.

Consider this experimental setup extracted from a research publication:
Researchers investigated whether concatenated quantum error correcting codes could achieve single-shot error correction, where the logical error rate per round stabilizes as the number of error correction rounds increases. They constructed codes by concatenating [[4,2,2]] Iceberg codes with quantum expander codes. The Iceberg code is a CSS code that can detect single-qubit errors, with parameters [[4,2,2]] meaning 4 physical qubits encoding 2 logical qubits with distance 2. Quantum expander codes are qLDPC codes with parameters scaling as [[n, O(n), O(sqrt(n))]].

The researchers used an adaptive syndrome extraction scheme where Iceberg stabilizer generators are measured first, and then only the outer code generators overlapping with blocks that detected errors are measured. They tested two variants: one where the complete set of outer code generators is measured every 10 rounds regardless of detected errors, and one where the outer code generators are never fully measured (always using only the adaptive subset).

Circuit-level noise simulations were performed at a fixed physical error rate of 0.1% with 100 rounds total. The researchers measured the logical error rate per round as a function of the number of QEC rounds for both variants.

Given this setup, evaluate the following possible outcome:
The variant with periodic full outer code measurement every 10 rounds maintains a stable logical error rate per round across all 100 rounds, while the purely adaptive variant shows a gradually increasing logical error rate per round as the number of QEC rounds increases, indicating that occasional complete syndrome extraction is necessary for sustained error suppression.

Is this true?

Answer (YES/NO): YES